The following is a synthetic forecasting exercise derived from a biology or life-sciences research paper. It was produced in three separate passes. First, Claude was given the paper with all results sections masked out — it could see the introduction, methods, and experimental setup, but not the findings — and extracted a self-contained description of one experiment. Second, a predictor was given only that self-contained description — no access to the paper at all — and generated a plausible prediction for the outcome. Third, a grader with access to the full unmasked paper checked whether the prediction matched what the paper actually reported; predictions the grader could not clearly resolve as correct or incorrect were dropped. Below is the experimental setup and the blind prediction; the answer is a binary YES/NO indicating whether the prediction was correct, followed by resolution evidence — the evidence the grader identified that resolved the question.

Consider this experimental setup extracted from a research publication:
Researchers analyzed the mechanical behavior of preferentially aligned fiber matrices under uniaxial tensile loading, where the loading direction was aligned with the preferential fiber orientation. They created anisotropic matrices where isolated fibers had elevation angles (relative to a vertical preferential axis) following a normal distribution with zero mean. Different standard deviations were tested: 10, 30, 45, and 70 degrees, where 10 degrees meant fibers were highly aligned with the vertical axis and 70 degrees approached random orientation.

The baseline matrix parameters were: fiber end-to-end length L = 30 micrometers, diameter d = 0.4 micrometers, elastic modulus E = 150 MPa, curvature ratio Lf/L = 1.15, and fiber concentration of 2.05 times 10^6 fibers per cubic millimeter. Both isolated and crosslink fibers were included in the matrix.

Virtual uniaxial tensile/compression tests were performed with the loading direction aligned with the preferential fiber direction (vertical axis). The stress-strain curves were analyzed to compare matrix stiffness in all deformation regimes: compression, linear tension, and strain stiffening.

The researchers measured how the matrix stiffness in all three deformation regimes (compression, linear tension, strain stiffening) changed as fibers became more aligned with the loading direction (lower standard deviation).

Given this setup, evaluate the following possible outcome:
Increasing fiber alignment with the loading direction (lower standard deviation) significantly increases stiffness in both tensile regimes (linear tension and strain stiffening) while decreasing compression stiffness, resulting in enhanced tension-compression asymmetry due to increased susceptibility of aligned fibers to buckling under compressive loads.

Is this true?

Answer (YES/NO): NO